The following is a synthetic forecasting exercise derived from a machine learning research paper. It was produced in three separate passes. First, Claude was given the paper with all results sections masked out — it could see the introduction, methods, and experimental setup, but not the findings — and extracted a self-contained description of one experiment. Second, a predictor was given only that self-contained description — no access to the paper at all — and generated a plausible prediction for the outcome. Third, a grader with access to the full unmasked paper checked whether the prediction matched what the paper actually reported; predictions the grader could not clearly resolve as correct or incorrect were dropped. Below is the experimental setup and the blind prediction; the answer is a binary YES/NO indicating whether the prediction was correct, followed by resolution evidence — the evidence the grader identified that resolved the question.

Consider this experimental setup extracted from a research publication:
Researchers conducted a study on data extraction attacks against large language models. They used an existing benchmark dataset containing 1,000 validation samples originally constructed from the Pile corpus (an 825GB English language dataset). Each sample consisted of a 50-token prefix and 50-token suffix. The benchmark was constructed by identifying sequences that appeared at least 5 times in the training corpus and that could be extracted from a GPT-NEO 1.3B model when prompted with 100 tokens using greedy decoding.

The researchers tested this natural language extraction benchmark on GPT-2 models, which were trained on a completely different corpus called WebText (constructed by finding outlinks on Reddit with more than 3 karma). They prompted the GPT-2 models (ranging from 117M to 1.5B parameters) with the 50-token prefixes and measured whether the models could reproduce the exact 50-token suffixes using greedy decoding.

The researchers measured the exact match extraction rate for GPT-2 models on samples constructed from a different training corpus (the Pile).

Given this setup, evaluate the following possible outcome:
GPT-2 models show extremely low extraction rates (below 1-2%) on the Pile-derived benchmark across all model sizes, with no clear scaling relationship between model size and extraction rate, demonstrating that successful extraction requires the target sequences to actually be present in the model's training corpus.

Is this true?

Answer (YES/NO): NO